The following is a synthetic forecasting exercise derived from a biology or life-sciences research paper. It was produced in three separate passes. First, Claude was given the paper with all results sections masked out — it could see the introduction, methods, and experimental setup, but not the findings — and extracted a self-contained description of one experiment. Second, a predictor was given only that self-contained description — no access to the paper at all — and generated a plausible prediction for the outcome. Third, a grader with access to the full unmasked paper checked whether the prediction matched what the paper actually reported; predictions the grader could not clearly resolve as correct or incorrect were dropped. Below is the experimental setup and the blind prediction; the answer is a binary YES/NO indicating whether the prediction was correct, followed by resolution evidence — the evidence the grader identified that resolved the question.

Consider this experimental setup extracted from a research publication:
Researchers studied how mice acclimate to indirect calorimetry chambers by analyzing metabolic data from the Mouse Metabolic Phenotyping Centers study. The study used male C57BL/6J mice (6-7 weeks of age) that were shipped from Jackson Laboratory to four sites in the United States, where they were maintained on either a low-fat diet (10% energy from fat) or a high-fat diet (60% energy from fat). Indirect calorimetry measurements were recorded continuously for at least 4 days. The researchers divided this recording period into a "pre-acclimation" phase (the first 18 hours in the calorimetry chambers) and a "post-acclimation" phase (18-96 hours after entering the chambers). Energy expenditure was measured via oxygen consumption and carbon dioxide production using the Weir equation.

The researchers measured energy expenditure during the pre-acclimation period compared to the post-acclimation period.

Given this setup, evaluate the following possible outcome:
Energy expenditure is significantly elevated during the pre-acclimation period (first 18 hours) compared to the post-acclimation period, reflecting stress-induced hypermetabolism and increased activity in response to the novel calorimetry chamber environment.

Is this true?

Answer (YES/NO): NO